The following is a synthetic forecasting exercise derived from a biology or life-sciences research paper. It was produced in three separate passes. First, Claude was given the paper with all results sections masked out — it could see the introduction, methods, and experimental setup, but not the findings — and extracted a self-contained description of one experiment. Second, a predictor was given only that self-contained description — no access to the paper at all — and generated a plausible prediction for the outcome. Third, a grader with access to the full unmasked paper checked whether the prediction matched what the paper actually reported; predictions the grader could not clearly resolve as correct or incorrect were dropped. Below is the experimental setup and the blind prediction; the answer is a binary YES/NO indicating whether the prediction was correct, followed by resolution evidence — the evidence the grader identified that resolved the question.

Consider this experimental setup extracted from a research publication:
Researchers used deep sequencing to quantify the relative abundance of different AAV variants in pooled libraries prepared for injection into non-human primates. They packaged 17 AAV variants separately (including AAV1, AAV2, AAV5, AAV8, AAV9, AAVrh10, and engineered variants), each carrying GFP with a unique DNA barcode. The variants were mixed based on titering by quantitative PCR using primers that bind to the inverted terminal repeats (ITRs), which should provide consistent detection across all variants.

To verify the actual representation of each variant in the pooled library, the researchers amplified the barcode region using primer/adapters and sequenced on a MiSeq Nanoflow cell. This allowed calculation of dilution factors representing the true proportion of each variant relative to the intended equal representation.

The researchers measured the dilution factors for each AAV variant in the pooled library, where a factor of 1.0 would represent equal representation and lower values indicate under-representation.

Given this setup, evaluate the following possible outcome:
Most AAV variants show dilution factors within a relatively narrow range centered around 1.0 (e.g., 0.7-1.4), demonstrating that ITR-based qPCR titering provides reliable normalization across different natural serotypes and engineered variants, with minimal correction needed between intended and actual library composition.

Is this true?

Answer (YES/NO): NO